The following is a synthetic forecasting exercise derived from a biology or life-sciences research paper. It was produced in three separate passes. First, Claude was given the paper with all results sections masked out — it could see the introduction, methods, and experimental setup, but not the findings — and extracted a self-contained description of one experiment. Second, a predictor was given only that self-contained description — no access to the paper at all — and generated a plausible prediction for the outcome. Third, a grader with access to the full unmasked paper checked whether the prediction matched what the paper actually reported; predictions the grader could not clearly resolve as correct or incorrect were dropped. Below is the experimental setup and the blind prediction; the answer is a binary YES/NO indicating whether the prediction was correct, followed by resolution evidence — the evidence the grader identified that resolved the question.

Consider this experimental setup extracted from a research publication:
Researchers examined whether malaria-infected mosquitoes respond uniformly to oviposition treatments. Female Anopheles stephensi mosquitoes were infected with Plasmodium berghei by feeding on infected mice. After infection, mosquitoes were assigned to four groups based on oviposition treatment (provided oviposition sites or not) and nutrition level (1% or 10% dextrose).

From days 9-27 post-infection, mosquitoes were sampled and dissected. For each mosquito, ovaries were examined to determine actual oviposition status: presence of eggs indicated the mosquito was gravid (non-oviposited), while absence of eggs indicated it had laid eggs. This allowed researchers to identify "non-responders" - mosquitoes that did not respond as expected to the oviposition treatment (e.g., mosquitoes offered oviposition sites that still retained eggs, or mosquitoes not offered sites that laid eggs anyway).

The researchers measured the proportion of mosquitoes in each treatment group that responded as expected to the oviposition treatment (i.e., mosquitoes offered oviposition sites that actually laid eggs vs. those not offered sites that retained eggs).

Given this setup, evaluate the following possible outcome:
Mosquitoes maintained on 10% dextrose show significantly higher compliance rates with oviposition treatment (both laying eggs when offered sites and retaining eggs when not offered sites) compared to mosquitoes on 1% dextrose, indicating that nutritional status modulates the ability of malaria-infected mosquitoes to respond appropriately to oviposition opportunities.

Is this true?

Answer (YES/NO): NO